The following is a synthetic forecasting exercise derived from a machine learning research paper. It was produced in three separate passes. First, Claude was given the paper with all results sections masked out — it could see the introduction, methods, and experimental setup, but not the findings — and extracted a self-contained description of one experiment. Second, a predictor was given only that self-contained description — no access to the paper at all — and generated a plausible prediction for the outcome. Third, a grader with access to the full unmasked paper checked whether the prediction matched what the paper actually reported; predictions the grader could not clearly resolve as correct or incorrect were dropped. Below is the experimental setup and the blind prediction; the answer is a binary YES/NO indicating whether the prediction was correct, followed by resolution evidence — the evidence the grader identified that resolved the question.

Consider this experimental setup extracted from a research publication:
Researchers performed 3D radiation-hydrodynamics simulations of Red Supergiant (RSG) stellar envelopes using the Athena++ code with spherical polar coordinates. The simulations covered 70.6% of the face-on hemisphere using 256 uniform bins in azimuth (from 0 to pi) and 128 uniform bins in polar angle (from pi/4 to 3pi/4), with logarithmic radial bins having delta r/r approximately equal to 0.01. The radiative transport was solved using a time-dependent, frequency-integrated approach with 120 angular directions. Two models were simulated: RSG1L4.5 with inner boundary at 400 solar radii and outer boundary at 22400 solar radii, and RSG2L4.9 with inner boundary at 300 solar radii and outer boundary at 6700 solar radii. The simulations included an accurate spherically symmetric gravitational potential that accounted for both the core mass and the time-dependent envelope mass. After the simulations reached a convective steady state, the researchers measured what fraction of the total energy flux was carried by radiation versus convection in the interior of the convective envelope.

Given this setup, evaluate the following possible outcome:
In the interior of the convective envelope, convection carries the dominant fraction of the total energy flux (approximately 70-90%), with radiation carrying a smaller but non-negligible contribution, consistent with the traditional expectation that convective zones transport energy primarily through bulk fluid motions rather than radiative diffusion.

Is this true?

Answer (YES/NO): YES